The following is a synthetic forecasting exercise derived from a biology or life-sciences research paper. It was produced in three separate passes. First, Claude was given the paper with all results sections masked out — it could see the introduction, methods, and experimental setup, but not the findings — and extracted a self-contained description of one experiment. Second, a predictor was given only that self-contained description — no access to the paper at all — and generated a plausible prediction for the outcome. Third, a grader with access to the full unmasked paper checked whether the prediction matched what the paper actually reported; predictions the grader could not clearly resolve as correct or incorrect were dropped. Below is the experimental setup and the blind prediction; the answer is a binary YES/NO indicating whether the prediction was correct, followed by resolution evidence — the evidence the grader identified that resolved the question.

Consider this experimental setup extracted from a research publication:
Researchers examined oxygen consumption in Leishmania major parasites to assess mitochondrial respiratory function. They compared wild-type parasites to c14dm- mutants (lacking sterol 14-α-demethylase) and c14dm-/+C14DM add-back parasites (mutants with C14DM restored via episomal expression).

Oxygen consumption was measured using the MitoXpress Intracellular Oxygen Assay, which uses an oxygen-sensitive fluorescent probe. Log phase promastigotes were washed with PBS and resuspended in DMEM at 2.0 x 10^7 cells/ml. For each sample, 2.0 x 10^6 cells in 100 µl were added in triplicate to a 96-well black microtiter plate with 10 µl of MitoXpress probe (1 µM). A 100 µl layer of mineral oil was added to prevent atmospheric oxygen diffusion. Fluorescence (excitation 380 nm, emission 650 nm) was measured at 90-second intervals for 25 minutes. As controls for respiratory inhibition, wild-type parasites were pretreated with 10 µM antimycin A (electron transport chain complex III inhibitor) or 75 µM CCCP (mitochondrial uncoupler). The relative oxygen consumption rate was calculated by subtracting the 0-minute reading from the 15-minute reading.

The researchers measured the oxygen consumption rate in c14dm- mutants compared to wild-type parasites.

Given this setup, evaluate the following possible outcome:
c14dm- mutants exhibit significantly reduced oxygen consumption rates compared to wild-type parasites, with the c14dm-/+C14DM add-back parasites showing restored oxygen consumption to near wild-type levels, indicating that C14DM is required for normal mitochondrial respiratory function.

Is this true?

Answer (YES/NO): YES